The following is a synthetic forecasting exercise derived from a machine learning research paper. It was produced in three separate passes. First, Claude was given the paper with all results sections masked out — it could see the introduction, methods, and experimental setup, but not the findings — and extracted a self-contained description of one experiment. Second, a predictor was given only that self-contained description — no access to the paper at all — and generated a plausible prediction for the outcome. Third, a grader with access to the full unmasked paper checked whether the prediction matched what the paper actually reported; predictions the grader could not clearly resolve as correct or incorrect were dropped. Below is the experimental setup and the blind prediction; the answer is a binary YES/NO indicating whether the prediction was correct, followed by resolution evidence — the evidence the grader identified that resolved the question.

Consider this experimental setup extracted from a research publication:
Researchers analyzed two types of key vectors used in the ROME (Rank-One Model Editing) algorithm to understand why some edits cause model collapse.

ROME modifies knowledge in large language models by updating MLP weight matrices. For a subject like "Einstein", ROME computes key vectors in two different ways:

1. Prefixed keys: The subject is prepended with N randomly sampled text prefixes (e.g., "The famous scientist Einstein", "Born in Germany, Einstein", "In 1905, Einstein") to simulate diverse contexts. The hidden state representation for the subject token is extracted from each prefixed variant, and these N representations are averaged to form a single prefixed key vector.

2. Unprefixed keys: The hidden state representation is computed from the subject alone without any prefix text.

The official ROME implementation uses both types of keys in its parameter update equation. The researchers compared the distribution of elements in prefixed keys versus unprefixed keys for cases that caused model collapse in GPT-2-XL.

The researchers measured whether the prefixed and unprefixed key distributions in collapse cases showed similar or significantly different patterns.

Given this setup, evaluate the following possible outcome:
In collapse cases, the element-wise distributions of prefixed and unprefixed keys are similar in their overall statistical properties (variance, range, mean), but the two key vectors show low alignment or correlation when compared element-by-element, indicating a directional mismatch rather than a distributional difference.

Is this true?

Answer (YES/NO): NO